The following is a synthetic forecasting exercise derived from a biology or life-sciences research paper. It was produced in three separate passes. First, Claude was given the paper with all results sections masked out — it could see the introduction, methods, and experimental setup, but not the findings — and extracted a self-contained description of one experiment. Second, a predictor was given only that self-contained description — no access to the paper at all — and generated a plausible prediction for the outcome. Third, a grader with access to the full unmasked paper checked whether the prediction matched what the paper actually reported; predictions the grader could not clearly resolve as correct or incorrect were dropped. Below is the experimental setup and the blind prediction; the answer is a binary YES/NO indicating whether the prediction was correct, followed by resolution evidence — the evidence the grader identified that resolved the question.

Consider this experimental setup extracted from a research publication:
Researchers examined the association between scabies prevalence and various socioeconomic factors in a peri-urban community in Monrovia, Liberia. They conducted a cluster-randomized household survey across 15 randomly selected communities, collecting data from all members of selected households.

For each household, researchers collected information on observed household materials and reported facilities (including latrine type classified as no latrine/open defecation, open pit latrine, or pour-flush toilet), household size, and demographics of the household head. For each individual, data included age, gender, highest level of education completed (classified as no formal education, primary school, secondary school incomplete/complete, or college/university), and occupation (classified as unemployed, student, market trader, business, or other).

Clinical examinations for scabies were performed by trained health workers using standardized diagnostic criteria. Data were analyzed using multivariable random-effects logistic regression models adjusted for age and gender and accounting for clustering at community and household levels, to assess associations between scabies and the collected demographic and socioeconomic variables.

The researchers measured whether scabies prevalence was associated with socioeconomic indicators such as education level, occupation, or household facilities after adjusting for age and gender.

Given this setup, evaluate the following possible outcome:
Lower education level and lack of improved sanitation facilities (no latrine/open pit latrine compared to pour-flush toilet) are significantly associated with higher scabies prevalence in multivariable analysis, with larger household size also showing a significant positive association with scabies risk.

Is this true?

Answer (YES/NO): NO